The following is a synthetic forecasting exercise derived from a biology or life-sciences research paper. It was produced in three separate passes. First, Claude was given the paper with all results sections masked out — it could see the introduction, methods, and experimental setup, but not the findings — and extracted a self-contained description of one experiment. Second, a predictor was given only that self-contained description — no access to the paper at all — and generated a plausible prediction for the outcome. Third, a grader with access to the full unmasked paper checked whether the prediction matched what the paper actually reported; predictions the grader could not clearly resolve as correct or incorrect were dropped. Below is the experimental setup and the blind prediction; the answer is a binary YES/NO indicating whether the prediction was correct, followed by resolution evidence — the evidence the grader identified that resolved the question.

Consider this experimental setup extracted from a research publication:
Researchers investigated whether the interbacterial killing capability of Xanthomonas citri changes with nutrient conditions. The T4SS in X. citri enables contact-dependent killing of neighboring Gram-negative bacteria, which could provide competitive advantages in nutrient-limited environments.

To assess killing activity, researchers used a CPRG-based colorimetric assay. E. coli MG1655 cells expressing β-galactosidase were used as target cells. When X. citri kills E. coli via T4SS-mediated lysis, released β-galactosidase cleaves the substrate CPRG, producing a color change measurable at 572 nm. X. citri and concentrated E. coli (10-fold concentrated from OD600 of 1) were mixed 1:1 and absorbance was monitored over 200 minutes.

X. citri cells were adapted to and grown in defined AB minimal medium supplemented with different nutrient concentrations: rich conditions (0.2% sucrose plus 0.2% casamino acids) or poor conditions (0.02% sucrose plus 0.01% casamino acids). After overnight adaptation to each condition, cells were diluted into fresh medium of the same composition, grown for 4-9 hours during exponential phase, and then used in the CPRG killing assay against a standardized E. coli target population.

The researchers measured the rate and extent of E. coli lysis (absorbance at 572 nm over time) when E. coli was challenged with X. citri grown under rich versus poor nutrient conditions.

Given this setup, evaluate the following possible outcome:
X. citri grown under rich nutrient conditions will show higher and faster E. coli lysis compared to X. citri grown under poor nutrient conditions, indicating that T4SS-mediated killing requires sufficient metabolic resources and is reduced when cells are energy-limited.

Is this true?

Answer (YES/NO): NO